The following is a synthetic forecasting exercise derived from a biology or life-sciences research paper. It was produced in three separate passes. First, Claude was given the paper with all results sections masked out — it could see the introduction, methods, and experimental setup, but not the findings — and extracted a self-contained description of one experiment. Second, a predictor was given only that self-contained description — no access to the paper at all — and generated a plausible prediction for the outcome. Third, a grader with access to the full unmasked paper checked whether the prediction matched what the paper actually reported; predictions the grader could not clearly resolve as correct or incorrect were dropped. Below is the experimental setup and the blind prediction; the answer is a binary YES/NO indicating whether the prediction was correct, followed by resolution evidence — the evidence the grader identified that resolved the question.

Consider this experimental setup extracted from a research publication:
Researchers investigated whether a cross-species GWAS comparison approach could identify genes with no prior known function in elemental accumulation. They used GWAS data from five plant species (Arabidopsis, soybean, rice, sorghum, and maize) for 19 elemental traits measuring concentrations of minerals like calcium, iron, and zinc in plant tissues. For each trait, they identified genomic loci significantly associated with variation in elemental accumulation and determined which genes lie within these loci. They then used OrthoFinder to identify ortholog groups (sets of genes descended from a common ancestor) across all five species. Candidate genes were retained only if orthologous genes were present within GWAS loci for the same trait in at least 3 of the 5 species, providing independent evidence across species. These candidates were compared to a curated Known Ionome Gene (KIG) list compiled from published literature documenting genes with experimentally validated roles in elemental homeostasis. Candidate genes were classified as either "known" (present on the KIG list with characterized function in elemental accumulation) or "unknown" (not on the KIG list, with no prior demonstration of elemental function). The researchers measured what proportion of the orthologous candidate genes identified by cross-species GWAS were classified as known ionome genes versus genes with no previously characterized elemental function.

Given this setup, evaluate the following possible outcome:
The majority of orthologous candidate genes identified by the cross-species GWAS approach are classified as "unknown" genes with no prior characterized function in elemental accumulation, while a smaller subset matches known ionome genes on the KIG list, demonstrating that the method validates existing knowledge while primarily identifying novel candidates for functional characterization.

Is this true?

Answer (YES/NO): YES